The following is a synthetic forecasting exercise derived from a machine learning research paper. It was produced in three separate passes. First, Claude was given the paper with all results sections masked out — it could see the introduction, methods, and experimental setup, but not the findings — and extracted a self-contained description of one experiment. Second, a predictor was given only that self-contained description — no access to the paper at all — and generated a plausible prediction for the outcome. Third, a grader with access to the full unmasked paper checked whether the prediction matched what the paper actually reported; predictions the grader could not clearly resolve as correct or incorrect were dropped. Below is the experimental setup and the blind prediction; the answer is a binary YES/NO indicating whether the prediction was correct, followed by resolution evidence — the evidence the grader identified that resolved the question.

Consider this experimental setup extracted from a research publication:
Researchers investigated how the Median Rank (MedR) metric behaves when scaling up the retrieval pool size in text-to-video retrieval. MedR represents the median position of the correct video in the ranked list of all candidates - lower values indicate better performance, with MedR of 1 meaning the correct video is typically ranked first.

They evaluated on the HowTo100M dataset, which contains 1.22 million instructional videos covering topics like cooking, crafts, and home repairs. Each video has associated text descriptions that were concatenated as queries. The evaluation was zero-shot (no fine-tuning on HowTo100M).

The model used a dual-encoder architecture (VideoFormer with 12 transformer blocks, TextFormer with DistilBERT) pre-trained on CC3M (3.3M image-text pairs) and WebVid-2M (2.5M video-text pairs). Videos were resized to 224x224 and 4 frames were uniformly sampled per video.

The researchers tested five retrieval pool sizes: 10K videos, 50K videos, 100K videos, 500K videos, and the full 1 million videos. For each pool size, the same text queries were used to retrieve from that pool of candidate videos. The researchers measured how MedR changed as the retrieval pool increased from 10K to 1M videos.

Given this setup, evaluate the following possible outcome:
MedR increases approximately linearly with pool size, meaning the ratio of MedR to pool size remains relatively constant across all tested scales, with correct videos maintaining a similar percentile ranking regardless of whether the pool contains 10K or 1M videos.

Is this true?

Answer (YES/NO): YES